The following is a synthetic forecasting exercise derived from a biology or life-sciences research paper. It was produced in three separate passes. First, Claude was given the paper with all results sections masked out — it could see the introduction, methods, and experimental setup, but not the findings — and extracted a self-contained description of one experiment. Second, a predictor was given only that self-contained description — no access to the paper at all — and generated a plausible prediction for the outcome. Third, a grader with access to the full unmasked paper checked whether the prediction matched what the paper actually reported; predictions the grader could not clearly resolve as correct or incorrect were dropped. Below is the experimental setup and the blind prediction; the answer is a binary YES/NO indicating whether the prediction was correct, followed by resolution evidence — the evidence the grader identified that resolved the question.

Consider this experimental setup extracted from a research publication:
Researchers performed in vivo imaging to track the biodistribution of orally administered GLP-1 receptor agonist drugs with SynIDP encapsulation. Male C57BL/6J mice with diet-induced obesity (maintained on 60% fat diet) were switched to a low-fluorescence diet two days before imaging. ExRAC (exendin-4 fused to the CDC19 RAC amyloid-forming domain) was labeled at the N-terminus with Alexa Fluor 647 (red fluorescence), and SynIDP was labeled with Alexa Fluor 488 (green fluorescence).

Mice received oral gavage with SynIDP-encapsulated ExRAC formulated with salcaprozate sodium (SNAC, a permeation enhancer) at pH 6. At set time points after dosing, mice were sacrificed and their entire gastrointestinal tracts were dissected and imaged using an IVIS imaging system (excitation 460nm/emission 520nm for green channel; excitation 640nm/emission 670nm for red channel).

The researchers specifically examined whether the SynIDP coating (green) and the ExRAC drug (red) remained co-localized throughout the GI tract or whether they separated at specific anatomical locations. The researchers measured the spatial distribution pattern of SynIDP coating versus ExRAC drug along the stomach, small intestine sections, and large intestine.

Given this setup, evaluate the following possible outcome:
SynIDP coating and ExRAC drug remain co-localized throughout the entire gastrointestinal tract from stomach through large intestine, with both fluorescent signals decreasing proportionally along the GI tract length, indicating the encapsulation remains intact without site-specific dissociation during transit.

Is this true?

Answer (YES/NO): NO